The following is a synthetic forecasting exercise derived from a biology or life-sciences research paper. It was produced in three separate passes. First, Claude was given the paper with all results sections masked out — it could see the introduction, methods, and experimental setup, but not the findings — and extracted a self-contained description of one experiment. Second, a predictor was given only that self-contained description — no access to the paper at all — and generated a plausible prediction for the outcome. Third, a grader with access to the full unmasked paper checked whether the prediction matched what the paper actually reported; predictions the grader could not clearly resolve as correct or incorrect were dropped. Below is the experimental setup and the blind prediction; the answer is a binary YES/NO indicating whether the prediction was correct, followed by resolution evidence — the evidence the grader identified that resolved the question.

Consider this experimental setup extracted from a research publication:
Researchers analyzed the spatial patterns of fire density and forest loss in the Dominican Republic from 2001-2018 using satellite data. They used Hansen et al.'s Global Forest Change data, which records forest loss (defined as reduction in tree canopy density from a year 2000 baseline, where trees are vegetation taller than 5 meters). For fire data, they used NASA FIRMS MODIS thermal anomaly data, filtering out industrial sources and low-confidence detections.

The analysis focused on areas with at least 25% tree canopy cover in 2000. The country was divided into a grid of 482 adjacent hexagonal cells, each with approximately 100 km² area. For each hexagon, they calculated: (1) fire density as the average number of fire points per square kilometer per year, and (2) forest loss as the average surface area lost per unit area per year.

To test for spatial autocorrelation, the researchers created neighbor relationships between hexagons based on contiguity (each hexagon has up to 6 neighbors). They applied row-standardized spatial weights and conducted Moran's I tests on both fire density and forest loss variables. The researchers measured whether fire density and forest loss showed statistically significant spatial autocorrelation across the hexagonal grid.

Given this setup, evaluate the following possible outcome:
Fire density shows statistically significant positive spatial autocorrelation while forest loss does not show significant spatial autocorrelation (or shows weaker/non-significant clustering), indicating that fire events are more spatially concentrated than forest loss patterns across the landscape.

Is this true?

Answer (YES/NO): NO